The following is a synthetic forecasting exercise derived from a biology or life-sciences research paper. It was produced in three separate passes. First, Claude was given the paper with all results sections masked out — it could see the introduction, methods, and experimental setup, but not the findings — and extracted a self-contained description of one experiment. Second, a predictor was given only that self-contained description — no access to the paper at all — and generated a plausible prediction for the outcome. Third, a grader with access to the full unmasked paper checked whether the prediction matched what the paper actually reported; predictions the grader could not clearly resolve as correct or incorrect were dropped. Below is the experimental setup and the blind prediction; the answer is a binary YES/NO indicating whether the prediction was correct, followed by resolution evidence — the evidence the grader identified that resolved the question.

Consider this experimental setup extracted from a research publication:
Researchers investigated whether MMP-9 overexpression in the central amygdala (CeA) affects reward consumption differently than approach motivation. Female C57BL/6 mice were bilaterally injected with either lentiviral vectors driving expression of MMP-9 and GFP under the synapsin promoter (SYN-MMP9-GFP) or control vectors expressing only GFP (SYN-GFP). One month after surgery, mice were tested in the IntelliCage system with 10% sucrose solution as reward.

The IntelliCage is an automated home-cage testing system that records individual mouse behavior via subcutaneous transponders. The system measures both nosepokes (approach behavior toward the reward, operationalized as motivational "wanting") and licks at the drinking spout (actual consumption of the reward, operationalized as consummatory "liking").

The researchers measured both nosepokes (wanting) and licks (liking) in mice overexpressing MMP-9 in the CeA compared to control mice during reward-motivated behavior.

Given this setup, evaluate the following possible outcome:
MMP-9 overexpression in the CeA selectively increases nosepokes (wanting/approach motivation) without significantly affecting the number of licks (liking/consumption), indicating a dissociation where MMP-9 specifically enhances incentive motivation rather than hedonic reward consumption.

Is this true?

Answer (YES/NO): YES